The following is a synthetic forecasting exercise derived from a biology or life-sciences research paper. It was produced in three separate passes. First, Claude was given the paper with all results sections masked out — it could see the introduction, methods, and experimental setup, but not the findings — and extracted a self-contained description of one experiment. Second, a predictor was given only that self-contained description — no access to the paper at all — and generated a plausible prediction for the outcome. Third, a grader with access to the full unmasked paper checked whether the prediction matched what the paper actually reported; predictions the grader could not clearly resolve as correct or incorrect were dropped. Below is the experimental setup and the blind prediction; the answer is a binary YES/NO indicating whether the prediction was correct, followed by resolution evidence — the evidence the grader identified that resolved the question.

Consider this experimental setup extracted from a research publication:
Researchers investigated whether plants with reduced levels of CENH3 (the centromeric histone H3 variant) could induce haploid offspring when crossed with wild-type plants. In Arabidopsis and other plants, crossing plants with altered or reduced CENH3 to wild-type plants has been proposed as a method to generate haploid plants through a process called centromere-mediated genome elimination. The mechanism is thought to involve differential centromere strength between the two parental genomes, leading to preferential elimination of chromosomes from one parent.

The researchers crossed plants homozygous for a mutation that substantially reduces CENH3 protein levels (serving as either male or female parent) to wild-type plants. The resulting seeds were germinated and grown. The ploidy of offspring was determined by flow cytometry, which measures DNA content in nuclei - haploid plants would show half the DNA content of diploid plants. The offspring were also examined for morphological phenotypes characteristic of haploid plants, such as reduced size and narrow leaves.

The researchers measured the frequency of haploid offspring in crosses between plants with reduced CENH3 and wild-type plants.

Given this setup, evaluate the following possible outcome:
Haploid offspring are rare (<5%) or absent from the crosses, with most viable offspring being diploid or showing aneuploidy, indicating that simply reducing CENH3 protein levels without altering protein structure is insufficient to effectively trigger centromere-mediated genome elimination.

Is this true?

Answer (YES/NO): YES